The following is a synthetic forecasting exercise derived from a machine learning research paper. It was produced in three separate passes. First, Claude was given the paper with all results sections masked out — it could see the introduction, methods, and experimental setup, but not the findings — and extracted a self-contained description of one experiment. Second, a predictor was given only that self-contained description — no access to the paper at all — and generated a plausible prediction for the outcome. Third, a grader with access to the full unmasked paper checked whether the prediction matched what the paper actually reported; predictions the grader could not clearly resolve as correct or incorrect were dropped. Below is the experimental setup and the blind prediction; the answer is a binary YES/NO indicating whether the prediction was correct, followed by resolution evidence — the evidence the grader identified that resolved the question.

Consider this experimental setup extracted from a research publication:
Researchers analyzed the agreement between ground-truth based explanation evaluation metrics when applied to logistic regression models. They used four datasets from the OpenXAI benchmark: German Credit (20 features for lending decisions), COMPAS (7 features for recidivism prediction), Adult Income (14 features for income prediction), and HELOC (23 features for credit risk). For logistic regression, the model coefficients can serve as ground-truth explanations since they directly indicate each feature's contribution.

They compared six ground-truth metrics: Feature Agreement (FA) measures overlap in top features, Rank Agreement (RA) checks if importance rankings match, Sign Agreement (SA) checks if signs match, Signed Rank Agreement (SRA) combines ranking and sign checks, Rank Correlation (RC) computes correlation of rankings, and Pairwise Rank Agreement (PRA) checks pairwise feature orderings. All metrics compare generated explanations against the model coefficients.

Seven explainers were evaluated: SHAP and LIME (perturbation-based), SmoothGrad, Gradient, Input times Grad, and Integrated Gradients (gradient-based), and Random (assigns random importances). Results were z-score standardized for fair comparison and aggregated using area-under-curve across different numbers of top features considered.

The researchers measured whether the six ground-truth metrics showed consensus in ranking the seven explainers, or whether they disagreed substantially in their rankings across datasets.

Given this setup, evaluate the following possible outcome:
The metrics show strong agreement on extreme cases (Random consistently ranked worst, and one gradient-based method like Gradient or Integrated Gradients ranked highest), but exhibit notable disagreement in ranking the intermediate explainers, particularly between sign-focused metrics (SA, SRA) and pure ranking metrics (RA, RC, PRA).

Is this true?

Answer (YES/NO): NO